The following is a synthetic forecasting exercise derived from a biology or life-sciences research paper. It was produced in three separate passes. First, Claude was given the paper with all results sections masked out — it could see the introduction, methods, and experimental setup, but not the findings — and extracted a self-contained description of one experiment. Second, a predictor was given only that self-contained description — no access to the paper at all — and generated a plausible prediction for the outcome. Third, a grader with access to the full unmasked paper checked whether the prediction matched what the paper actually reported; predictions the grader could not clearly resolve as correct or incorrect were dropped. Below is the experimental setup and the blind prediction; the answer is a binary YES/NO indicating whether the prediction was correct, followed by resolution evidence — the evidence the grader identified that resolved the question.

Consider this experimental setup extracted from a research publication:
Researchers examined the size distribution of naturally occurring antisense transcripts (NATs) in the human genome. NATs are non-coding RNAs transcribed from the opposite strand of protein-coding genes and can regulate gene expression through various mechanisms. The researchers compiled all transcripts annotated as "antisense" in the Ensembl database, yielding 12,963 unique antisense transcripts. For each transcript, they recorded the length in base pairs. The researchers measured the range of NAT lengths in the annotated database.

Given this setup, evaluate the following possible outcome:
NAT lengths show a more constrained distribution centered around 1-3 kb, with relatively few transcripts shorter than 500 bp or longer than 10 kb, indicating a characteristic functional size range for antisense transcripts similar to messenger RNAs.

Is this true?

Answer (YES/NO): NO